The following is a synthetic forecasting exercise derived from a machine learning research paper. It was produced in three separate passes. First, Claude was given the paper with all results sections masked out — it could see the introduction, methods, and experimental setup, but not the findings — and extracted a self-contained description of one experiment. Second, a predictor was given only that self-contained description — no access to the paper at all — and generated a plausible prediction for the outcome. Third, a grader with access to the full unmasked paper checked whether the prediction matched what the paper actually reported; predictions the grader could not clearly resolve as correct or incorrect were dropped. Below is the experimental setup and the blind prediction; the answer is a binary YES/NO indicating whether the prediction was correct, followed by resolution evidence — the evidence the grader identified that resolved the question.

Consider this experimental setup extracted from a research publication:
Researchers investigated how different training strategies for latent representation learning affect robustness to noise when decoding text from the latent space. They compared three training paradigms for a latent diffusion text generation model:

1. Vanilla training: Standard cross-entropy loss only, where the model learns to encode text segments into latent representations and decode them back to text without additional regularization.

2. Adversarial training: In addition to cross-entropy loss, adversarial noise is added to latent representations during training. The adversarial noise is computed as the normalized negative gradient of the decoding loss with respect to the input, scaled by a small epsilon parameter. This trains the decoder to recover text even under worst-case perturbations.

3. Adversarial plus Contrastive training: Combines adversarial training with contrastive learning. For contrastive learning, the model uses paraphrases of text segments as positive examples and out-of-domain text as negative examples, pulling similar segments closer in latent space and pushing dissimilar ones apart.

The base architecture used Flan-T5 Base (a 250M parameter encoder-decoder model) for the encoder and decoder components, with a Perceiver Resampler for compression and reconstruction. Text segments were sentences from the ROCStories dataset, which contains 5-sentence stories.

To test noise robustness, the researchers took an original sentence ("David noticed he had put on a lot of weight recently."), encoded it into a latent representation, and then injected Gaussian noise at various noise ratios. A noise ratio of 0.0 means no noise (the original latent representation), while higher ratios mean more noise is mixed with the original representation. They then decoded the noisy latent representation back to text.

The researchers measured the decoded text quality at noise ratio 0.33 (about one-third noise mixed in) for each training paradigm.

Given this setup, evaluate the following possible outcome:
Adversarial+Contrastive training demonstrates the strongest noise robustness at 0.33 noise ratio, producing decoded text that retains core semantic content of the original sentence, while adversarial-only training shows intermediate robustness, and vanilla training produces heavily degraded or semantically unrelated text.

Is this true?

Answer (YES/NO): YES